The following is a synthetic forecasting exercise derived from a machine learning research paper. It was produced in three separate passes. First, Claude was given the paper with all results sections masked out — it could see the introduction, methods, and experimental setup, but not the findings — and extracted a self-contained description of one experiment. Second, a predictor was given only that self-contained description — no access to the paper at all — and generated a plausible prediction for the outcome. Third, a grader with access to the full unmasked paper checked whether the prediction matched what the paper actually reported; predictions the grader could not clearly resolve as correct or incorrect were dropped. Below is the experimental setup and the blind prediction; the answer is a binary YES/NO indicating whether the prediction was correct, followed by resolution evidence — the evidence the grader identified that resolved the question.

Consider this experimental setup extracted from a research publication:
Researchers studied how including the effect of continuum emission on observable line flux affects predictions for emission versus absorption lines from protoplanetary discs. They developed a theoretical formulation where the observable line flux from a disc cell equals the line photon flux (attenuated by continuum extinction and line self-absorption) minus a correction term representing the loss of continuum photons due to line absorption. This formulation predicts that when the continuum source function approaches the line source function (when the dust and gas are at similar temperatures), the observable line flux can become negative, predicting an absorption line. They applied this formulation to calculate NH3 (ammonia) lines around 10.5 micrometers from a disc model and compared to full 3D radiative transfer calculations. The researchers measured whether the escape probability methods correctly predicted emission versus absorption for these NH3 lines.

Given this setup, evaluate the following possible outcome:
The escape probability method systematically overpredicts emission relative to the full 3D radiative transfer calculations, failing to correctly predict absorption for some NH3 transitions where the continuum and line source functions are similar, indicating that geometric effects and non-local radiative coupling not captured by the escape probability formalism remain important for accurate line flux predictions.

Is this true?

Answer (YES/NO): NO